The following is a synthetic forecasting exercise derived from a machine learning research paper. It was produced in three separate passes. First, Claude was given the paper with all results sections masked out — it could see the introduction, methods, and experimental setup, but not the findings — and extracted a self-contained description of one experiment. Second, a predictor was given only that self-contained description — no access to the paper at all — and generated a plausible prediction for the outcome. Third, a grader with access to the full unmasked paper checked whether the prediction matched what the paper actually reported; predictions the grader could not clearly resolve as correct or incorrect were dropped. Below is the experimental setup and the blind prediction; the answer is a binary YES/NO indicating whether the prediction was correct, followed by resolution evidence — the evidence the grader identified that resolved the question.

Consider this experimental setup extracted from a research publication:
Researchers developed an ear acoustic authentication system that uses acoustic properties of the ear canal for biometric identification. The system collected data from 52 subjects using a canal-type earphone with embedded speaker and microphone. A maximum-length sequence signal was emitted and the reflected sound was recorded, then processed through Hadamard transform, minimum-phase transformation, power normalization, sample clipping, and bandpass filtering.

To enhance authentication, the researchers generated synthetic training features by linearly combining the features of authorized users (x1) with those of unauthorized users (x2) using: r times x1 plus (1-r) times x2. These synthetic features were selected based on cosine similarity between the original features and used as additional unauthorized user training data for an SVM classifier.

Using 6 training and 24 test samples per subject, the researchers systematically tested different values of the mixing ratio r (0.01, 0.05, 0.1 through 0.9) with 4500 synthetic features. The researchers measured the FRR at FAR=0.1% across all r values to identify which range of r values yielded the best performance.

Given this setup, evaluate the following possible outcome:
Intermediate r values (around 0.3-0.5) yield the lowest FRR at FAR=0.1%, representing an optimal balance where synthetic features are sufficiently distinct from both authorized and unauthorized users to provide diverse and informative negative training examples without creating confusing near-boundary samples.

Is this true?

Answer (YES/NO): YES